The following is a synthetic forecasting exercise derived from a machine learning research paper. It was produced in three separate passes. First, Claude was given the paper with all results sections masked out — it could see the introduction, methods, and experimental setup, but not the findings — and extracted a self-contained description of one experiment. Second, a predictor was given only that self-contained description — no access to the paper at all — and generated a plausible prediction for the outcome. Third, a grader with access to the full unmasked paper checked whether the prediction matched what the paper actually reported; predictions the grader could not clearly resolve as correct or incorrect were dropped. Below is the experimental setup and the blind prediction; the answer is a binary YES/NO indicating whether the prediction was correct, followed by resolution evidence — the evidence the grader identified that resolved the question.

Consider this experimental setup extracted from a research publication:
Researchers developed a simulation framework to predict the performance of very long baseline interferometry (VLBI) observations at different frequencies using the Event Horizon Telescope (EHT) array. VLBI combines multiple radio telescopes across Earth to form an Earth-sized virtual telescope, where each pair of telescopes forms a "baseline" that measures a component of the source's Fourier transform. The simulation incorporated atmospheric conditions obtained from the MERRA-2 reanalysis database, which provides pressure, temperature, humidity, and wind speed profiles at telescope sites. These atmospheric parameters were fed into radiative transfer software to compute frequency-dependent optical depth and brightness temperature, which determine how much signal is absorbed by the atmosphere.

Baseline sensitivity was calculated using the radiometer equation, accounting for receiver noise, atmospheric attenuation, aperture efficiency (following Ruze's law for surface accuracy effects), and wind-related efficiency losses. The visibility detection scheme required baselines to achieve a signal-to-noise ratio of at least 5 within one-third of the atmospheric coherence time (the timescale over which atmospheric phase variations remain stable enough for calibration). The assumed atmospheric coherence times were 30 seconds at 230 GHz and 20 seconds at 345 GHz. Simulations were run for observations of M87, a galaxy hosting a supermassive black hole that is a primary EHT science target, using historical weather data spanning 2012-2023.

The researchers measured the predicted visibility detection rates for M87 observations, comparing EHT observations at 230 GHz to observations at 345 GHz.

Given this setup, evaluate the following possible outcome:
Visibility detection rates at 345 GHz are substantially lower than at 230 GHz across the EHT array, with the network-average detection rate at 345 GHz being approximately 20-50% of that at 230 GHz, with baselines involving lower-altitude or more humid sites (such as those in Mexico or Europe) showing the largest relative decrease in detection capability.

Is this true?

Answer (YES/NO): NO